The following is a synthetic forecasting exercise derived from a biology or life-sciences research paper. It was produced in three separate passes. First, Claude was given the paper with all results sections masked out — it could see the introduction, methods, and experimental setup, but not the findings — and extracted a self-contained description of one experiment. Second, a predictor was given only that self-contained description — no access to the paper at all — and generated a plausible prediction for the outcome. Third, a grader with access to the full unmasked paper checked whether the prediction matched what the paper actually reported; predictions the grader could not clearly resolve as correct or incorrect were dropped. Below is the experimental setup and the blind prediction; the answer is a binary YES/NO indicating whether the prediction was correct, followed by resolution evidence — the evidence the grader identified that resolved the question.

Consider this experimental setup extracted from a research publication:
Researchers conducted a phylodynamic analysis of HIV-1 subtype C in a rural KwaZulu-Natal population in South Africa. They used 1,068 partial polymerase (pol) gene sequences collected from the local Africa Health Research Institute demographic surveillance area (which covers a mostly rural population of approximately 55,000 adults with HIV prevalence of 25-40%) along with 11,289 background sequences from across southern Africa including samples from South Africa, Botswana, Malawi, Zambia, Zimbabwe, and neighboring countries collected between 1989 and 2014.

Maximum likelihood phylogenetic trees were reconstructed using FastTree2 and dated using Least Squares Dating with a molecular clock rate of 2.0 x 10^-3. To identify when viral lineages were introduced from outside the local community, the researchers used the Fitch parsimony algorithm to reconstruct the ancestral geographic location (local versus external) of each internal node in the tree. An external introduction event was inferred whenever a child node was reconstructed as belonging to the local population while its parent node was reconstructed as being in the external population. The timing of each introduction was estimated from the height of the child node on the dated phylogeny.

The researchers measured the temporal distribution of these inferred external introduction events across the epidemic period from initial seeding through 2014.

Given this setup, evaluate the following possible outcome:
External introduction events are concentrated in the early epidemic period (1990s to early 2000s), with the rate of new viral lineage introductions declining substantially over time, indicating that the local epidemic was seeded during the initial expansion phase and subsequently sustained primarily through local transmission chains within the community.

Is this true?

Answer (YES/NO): NO